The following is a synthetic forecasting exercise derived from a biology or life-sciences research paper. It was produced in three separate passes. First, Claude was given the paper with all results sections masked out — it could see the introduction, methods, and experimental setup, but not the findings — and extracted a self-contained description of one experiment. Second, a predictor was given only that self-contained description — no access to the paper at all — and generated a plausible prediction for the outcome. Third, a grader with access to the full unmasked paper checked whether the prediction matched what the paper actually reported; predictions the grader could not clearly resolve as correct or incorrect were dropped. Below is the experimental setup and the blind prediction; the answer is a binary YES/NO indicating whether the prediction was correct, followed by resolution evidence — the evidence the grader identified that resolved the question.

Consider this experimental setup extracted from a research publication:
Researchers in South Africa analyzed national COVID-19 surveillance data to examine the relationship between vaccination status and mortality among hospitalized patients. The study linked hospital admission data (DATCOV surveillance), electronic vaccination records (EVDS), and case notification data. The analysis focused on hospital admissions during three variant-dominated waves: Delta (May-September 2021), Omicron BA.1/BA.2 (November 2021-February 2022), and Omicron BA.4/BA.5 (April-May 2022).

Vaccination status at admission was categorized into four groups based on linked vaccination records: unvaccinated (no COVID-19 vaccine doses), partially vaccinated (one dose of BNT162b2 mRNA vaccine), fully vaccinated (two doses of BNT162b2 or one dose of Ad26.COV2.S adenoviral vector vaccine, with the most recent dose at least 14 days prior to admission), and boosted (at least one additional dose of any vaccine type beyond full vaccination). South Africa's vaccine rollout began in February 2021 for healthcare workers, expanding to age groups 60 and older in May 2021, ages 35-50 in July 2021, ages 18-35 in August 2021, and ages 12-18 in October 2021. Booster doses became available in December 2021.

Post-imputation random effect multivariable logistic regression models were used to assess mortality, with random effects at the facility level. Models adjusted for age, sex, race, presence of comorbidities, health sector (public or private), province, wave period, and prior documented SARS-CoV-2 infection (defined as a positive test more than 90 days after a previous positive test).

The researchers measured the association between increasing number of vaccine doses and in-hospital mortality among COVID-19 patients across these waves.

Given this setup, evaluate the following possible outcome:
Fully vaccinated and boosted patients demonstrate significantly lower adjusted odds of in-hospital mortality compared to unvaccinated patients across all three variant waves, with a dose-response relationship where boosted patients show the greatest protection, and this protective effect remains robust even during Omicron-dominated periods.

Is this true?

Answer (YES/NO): YES